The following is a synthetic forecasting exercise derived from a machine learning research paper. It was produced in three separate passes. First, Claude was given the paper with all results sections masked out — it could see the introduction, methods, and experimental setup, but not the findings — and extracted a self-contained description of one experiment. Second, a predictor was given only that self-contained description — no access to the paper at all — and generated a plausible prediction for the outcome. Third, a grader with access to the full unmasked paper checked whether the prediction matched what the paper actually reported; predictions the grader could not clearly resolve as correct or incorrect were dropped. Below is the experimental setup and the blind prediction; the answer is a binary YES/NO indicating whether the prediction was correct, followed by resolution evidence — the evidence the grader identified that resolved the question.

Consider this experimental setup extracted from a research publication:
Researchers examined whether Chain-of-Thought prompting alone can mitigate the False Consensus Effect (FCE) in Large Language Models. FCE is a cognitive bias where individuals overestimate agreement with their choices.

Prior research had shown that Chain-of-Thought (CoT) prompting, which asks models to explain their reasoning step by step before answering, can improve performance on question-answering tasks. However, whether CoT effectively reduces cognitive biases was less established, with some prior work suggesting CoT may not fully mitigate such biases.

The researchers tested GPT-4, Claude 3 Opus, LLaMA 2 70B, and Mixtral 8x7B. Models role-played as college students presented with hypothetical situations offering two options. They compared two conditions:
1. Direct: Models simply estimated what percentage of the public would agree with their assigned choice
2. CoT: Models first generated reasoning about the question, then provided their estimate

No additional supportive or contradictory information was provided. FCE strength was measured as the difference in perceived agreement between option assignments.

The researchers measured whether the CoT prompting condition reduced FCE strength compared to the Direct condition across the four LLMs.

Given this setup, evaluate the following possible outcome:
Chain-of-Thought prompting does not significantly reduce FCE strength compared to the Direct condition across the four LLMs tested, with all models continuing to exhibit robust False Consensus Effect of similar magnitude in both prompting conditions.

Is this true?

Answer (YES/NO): NO